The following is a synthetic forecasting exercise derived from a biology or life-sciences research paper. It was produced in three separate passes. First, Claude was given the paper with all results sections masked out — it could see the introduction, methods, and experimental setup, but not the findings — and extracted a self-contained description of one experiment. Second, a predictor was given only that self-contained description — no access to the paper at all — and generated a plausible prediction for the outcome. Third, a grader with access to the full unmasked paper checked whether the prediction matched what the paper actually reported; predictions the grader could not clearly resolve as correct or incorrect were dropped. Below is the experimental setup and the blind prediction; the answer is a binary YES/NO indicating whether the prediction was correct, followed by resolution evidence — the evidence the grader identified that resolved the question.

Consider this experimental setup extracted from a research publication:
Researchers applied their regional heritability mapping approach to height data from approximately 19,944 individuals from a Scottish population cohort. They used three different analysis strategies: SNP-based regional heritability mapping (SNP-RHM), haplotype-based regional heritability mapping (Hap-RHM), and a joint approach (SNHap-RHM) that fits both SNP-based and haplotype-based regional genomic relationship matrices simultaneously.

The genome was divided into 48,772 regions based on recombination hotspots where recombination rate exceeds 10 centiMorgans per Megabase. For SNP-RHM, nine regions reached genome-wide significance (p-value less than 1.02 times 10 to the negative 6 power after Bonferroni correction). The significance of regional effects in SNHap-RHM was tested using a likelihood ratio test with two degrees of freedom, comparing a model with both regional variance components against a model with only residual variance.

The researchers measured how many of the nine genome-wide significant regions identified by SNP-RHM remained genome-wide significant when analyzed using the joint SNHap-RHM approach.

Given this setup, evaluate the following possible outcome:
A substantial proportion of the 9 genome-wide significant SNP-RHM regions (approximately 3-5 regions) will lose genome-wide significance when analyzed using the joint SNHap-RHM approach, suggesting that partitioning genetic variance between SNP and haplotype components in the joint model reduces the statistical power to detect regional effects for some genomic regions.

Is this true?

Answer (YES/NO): NO